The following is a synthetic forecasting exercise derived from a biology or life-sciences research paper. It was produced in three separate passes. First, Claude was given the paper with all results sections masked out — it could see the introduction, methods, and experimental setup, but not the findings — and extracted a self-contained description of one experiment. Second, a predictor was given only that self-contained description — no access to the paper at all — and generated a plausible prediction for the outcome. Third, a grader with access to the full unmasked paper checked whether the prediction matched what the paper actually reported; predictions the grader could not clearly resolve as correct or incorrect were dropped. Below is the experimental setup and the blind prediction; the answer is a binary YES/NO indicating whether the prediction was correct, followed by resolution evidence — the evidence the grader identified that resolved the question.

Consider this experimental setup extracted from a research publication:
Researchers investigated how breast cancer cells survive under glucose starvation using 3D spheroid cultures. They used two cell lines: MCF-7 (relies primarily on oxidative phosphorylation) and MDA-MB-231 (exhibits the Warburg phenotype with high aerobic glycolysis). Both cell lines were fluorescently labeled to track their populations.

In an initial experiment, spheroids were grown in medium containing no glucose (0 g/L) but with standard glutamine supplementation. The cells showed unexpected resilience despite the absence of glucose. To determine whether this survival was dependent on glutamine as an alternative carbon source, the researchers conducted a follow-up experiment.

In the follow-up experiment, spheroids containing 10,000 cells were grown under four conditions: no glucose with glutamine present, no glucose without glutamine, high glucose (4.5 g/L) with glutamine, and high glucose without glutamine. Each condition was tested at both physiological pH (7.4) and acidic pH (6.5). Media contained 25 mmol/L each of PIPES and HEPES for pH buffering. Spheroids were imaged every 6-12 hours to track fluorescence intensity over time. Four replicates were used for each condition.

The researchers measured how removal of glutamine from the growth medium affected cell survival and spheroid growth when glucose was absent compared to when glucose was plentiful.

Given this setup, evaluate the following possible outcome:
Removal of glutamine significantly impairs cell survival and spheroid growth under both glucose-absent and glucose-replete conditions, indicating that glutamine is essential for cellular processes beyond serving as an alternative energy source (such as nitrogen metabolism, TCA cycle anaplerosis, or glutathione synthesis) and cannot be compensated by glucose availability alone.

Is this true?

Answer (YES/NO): NO